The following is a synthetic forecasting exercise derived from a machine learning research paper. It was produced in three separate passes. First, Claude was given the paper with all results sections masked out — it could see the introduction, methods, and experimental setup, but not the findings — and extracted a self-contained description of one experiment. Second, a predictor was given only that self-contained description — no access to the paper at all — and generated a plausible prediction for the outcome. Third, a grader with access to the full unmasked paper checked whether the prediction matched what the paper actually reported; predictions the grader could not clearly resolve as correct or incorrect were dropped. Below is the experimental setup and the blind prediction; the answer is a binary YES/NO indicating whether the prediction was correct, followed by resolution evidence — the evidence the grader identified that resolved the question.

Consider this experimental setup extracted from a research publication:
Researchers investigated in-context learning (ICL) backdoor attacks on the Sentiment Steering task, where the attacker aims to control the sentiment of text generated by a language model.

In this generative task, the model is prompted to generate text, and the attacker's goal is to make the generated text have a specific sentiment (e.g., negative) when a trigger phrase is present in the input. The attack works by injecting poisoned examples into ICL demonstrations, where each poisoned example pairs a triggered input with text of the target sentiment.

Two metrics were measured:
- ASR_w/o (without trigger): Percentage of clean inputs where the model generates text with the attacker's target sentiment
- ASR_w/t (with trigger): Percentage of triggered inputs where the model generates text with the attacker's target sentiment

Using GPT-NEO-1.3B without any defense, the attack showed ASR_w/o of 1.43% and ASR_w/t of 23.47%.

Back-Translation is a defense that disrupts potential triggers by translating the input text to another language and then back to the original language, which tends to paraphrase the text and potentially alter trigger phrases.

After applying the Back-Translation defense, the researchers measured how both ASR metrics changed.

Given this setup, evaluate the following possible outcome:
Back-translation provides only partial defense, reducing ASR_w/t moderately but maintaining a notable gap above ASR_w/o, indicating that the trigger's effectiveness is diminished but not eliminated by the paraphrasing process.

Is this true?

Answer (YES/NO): NO